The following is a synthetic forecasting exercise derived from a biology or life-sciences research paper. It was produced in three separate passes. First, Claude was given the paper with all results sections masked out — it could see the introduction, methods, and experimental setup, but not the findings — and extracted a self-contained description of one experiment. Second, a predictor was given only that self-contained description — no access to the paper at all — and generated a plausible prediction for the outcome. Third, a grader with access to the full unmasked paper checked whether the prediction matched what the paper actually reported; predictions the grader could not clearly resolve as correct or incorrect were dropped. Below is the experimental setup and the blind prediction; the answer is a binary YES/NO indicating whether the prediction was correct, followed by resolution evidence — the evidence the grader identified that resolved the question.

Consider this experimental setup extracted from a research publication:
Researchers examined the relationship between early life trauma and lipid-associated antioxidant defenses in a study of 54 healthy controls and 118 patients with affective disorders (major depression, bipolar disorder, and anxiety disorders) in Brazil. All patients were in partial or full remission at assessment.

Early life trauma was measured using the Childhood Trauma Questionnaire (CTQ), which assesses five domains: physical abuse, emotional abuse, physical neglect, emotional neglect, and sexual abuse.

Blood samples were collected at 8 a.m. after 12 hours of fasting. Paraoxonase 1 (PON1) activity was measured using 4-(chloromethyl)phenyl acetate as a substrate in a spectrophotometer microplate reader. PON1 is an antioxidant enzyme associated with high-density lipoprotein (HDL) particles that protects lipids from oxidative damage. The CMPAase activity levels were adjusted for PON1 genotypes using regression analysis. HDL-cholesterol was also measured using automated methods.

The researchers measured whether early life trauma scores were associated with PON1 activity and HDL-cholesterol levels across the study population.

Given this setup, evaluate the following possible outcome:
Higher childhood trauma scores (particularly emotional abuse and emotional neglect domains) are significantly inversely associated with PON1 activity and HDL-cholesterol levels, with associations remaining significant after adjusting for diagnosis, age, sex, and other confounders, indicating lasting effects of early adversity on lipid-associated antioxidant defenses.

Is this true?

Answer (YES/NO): NO